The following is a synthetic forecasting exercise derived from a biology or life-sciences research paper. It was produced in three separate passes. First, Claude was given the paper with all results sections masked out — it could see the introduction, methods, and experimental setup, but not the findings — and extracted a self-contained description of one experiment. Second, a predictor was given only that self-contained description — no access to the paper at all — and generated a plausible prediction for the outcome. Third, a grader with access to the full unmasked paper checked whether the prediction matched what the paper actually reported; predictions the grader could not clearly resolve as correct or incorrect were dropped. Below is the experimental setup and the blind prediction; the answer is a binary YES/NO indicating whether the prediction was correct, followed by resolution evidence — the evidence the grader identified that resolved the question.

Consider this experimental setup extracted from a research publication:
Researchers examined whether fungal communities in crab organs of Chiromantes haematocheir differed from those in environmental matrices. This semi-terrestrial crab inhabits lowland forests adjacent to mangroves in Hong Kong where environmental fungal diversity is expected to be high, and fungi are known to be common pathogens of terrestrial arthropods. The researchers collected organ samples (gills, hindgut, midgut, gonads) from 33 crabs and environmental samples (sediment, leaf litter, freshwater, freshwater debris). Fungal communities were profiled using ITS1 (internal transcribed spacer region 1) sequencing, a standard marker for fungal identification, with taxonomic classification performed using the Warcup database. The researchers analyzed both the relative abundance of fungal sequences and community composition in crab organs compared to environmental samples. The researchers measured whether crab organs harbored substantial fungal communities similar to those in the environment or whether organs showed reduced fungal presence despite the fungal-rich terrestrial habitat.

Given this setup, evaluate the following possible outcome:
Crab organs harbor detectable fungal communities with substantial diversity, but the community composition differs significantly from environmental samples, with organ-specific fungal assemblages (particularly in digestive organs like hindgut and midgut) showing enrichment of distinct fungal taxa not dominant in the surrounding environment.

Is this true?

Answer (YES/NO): NO